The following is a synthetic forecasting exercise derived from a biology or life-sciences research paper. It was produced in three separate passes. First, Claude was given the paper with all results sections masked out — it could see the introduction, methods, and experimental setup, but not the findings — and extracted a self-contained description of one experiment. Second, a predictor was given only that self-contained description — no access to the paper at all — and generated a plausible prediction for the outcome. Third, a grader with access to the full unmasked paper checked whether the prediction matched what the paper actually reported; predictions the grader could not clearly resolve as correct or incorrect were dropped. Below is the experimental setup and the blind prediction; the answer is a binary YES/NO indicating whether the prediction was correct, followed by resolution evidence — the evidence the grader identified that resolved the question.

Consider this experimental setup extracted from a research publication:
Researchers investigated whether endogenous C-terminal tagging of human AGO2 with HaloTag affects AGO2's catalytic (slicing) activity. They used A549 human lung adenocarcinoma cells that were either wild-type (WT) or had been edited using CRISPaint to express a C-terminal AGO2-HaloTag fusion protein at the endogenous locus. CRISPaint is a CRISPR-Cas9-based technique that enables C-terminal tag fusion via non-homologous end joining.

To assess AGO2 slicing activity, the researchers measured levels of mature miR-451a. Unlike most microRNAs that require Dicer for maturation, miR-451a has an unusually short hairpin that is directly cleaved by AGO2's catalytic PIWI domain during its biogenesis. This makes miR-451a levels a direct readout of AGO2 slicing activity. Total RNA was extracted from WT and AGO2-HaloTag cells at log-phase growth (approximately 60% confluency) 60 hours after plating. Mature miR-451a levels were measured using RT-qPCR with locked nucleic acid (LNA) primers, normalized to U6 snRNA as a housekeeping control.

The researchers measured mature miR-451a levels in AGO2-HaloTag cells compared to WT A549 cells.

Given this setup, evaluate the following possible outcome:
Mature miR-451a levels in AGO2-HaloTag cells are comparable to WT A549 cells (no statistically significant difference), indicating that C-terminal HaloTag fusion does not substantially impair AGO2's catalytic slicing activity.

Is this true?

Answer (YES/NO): NO